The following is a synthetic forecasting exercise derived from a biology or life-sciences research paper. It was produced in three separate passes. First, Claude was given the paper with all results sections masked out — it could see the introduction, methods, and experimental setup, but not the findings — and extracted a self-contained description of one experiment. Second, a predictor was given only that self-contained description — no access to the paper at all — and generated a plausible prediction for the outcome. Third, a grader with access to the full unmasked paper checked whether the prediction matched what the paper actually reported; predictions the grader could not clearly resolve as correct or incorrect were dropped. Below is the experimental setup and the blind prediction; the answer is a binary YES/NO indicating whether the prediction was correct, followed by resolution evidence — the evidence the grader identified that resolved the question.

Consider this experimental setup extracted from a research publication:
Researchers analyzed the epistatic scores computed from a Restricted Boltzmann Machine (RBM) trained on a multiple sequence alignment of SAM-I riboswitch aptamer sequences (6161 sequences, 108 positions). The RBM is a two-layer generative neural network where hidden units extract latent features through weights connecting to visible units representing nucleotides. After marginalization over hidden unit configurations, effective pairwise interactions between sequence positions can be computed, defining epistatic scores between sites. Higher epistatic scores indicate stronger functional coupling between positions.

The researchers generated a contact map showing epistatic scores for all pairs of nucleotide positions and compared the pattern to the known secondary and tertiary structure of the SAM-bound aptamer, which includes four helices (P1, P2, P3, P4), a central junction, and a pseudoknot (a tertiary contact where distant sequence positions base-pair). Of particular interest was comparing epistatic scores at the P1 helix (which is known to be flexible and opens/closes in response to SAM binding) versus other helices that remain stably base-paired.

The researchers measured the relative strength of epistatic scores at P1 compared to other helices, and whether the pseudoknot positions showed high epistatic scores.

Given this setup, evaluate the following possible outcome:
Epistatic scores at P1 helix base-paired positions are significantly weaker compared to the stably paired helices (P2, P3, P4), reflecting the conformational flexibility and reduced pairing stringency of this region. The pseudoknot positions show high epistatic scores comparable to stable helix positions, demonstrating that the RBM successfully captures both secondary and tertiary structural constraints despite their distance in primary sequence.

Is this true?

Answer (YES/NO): YES